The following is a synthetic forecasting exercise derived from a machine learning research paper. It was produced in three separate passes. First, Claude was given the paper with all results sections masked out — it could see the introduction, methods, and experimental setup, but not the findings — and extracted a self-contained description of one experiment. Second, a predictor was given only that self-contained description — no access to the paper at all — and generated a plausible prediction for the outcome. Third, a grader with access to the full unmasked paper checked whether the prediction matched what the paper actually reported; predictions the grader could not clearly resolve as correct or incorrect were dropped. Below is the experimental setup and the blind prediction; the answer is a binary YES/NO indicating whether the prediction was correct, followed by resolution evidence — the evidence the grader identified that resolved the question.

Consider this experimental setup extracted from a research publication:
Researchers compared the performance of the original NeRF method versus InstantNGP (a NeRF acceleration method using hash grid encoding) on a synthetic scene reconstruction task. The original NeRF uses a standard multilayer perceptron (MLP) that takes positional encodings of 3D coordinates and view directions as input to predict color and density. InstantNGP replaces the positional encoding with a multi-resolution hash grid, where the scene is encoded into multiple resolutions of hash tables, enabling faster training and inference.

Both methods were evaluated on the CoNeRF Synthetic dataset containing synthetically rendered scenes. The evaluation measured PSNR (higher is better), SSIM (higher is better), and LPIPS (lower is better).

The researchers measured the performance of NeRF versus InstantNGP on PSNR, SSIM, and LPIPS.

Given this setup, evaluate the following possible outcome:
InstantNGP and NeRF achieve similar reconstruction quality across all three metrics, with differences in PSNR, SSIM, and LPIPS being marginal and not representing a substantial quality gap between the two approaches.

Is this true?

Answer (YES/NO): NO